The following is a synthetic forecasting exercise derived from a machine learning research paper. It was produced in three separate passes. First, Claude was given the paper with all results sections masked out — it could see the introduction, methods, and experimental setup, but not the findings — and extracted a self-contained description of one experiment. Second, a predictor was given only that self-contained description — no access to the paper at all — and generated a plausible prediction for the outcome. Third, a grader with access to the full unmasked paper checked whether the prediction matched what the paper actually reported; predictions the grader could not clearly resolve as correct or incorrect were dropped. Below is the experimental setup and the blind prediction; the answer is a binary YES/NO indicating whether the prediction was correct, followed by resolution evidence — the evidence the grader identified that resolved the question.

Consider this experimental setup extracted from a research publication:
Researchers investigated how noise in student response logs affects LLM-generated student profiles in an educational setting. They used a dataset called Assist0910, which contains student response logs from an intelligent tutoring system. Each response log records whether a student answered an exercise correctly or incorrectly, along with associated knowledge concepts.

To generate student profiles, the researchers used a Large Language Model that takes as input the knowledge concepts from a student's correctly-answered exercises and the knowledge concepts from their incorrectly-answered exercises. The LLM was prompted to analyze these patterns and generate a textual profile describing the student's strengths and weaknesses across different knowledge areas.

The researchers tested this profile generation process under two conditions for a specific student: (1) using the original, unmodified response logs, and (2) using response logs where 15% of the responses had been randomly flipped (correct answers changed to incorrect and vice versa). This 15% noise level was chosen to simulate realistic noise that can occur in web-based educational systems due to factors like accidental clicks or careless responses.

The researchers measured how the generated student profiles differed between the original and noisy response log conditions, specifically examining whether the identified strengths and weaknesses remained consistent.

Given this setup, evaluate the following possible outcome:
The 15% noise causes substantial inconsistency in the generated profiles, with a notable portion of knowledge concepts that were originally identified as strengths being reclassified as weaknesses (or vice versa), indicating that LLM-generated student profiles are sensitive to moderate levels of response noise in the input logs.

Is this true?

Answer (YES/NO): YES